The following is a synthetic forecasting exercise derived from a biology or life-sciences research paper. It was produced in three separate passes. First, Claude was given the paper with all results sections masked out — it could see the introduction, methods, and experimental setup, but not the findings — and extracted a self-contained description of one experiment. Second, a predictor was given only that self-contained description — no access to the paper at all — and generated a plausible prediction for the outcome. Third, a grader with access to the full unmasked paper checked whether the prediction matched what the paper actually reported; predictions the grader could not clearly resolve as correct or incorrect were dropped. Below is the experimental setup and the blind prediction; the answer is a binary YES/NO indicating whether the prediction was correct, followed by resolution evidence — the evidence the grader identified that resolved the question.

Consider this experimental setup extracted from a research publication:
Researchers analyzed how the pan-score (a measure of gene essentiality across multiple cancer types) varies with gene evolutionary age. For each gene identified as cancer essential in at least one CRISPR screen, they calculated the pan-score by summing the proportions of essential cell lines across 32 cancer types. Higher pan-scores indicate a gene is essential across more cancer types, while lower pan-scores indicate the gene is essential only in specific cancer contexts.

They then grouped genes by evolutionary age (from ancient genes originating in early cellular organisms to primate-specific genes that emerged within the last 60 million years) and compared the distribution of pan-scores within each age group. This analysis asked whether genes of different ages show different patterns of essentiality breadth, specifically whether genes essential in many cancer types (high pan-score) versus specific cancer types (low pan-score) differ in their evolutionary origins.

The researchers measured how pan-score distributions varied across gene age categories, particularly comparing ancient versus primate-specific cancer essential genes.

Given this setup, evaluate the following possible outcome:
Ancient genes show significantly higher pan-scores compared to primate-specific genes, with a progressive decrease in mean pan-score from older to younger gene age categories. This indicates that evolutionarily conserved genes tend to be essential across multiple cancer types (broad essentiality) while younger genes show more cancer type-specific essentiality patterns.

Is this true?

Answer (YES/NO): NO